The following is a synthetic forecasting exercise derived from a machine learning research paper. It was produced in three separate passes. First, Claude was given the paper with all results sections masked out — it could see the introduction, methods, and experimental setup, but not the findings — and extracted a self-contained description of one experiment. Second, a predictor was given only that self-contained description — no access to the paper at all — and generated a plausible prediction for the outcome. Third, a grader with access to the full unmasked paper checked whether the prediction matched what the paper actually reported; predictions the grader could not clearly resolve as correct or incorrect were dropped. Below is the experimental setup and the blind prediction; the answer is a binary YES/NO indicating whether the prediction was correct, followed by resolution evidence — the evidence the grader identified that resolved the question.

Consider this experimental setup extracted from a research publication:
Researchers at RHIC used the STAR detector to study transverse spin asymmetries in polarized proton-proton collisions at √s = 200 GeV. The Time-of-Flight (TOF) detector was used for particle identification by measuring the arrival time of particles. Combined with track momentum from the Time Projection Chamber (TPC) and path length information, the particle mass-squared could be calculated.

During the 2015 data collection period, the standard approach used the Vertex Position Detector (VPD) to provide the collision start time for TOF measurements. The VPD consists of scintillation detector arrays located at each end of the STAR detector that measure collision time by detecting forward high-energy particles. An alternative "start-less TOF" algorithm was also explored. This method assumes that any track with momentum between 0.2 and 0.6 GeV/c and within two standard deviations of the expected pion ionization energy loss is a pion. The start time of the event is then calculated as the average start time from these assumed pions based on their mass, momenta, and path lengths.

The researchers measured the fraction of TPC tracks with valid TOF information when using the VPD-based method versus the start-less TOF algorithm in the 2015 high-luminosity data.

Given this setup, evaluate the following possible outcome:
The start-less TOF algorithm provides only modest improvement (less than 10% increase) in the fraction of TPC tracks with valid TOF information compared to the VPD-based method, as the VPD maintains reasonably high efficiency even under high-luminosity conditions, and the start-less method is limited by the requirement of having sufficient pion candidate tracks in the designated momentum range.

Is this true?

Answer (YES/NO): NO